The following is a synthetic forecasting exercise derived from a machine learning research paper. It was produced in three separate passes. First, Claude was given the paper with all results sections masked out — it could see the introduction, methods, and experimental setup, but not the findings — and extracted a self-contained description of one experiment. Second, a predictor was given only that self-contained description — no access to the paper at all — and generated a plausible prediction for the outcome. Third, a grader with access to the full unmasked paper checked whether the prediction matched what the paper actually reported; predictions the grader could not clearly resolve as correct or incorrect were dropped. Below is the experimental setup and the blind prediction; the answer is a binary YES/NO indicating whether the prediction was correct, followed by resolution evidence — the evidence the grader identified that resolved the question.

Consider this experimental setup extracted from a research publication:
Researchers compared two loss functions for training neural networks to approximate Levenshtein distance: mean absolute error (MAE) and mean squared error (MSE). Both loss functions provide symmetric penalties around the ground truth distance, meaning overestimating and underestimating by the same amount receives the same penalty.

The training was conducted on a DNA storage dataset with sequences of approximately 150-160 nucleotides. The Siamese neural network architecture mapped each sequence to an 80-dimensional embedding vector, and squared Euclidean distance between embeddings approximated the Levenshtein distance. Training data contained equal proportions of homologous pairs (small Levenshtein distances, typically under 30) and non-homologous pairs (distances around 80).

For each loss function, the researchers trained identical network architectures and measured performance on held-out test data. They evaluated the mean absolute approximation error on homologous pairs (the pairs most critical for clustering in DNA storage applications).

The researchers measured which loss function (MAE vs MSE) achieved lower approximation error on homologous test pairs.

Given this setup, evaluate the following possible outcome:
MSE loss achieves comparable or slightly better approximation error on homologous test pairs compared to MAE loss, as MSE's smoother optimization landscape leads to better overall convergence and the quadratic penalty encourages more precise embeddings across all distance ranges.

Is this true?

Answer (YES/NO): YES